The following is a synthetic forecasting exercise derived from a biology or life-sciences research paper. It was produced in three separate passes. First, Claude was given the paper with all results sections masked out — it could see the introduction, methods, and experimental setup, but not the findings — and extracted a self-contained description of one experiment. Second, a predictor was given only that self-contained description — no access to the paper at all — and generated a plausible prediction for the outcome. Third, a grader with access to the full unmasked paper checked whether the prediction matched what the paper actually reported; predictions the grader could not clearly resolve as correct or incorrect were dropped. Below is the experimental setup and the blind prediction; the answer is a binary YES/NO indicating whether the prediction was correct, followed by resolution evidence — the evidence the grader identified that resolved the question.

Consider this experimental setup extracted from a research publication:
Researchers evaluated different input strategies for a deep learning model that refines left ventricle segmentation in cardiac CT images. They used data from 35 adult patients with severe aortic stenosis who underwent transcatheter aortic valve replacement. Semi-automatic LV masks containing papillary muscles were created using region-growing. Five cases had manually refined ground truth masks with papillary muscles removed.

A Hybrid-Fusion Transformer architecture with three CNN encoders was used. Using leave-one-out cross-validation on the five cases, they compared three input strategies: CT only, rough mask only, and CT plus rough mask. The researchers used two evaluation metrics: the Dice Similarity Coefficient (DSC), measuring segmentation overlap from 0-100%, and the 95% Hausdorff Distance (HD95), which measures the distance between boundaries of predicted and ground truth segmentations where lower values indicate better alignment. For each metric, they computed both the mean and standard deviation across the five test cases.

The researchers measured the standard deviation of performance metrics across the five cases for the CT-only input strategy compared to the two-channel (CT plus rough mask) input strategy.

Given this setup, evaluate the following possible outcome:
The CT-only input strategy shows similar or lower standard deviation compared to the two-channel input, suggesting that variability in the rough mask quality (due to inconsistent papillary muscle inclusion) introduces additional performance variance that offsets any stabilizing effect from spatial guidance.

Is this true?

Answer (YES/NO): NO